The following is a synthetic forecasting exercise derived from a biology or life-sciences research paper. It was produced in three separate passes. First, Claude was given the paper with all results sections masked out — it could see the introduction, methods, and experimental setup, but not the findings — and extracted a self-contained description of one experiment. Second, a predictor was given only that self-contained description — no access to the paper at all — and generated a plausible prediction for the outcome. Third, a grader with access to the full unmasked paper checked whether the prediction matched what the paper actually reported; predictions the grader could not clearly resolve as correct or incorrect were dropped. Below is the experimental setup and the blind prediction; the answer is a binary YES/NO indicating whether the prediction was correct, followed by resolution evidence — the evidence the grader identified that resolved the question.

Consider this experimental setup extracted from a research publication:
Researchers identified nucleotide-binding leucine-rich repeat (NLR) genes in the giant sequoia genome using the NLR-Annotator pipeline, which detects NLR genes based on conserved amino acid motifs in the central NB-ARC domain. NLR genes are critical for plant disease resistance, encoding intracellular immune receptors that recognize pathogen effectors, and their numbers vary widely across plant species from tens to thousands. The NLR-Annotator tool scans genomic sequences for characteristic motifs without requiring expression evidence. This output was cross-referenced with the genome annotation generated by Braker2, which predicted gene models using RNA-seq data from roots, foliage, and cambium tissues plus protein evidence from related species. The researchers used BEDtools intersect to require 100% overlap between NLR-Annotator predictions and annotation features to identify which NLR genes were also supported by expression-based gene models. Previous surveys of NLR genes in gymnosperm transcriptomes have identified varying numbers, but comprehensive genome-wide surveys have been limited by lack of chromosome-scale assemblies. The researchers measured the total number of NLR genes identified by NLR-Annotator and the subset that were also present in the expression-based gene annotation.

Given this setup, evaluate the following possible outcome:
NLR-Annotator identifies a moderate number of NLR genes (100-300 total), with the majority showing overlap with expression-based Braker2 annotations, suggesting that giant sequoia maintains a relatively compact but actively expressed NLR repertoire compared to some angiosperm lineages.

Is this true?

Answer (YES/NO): NO